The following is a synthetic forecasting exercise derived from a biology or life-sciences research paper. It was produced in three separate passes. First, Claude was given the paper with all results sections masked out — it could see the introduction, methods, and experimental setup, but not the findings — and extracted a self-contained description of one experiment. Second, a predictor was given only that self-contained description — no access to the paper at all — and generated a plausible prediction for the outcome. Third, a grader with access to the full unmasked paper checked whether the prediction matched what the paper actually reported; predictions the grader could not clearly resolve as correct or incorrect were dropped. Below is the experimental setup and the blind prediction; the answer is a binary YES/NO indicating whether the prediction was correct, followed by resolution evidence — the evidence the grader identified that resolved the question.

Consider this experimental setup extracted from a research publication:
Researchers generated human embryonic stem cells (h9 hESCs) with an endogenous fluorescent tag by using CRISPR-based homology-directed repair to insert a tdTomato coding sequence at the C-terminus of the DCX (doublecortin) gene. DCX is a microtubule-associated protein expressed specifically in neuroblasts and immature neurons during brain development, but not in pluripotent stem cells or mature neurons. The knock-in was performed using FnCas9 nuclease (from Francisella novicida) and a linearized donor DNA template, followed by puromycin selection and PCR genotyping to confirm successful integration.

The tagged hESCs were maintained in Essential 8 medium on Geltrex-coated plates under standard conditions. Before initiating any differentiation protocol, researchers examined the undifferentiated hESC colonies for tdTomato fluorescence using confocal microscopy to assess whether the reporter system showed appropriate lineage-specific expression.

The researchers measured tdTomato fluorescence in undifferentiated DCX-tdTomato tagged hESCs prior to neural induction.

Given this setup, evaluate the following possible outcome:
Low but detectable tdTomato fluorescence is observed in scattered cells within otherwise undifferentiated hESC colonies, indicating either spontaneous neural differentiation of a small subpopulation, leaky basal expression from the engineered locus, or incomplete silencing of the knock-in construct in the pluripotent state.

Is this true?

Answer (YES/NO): NO